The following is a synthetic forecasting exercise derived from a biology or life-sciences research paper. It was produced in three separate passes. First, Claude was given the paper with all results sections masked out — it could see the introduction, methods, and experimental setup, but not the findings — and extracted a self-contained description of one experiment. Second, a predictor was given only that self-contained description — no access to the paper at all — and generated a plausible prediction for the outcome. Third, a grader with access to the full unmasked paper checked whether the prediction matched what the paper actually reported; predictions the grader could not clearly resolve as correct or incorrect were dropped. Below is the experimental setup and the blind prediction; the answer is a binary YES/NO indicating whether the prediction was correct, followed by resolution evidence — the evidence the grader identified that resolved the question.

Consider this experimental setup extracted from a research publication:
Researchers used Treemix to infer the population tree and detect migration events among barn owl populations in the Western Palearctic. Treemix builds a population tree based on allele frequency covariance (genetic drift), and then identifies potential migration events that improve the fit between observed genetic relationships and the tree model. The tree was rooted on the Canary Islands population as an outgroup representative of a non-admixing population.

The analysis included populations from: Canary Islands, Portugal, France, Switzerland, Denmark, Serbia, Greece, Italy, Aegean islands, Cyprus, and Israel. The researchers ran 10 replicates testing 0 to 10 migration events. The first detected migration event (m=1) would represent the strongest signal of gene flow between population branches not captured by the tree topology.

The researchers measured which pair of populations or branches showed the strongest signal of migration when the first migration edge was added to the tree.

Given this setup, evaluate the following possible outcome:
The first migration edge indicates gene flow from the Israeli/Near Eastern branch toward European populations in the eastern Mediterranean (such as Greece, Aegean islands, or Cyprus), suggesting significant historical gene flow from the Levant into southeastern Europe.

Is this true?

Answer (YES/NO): NO